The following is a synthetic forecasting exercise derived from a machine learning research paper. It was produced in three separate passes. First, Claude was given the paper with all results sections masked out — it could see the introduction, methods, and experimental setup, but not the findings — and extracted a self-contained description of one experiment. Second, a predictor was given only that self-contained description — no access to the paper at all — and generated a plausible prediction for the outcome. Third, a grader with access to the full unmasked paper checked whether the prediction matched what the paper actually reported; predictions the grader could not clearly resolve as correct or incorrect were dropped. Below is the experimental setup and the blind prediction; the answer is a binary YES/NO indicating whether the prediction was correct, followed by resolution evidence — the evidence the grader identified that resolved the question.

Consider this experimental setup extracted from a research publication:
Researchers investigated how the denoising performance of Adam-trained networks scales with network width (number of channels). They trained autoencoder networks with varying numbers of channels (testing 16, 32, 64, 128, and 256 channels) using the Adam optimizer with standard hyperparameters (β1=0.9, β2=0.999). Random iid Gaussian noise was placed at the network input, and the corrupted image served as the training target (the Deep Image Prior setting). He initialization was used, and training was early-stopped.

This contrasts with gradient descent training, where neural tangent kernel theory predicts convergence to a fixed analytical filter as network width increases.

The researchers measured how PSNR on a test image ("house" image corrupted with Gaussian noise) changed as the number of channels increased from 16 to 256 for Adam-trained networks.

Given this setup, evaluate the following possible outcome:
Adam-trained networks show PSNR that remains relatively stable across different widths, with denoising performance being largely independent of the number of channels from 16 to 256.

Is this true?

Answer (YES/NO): NO